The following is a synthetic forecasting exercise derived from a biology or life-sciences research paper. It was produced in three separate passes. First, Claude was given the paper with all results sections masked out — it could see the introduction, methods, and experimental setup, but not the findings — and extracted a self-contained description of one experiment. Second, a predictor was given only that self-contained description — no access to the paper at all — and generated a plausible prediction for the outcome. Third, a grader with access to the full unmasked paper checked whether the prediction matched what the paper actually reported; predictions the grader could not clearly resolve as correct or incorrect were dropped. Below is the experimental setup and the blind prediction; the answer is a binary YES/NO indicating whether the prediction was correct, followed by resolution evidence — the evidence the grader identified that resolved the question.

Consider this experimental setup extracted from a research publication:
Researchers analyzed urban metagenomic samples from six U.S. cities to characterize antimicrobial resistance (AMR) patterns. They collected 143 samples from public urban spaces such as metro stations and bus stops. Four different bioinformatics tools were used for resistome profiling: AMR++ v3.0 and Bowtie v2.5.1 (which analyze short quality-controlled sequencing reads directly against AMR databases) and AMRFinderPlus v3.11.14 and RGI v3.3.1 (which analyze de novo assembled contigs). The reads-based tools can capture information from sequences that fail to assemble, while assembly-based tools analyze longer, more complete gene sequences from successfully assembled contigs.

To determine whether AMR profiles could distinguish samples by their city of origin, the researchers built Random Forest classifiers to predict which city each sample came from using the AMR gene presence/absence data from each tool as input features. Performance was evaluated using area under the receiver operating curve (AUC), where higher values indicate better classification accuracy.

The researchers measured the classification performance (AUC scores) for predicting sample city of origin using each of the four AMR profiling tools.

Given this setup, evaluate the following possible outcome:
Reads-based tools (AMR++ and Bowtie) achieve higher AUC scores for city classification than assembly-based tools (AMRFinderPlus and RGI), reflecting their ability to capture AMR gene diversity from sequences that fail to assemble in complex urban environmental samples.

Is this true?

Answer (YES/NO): YES